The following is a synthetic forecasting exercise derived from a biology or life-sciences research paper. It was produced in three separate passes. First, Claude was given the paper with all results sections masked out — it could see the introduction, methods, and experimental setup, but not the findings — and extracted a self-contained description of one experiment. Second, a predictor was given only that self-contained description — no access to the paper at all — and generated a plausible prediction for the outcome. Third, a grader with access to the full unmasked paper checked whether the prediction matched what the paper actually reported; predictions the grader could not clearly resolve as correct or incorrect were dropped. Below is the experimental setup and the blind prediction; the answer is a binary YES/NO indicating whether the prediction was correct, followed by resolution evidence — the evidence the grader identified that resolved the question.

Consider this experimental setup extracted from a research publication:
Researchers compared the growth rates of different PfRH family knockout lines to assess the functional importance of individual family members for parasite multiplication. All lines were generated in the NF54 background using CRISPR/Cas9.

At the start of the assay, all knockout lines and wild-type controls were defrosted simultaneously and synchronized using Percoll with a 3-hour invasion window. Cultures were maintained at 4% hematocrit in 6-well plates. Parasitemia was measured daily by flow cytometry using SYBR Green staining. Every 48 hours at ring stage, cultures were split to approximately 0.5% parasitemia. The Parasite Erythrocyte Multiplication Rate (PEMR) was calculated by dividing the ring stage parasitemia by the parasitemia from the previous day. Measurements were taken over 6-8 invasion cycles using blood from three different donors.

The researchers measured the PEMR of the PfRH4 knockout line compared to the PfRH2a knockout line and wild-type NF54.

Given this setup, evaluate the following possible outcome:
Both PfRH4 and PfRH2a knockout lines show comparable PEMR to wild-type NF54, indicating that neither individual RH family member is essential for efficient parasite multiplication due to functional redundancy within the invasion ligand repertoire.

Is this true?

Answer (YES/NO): YES